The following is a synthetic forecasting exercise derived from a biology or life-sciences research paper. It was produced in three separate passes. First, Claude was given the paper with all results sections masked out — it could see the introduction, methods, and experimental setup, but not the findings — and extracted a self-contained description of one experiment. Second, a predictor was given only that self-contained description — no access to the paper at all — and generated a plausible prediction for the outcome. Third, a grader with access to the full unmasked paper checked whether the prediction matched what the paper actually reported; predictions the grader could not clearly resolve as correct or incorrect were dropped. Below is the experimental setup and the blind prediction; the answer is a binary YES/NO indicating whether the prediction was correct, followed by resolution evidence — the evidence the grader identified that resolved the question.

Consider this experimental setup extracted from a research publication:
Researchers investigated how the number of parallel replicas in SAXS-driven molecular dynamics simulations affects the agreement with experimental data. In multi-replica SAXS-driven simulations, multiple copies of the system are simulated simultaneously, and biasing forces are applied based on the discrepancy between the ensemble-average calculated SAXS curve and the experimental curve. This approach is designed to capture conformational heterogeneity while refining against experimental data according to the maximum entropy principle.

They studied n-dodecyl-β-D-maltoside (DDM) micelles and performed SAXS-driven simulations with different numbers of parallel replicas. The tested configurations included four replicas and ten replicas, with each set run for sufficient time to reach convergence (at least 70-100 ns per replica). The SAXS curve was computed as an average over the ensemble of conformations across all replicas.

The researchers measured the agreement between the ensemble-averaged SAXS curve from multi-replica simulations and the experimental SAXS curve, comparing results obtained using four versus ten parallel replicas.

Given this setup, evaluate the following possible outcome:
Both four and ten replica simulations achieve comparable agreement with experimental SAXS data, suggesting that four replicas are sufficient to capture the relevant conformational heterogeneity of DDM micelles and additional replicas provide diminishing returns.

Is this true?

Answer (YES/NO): YES